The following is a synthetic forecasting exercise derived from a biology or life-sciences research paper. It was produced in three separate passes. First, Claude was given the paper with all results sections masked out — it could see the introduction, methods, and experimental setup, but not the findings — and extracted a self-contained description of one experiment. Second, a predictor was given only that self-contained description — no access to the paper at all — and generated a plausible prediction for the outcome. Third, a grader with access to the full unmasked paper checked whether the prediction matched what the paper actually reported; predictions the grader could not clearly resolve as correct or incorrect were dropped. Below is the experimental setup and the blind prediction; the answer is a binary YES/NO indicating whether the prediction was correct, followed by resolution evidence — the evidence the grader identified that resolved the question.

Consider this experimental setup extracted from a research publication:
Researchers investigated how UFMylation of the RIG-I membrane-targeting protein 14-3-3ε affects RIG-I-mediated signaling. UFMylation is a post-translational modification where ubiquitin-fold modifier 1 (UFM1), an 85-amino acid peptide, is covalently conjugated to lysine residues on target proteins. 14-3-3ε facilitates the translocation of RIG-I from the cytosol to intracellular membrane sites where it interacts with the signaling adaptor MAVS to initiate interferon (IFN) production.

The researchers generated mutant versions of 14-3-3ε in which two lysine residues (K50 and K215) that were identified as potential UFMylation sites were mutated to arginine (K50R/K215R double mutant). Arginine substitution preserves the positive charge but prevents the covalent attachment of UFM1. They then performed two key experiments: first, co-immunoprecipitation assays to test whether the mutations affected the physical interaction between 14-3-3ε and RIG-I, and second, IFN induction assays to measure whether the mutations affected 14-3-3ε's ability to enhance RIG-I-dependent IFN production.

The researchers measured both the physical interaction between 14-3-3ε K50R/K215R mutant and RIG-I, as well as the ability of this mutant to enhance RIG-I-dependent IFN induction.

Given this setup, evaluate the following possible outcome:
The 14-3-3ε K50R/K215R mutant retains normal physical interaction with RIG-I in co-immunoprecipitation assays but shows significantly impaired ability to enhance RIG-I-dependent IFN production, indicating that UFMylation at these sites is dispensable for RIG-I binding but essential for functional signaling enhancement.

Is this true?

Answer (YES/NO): YES